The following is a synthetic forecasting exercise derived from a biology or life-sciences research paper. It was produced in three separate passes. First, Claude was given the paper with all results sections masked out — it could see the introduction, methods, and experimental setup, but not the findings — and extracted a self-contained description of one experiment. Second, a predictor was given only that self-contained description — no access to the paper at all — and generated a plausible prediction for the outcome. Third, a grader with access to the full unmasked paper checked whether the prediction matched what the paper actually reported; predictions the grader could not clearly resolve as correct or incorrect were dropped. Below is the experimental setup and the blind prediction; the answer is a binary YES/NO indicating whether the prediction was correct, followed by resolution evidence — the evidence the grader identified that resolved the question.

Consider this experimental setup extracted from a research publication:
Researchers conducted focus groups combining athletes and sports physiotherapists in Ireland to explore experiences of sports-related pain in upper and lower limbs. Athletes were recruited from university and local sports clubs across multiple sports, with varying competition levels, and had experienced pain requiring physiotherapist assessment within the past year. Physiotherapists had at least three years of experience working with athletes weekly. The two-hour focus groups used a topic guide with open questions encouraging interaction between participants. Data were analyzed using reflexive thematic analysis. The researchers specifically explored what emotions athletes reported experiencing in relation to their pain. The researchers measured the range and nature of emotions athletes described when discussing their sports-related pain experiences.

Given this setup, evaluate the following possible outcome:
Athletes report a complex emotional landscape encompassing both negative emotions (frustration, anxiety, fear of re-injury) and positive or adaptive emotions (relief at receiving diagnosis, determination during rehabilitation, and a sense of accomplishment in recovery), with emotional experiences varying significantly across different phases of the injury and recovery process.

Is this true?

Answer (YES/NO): NO